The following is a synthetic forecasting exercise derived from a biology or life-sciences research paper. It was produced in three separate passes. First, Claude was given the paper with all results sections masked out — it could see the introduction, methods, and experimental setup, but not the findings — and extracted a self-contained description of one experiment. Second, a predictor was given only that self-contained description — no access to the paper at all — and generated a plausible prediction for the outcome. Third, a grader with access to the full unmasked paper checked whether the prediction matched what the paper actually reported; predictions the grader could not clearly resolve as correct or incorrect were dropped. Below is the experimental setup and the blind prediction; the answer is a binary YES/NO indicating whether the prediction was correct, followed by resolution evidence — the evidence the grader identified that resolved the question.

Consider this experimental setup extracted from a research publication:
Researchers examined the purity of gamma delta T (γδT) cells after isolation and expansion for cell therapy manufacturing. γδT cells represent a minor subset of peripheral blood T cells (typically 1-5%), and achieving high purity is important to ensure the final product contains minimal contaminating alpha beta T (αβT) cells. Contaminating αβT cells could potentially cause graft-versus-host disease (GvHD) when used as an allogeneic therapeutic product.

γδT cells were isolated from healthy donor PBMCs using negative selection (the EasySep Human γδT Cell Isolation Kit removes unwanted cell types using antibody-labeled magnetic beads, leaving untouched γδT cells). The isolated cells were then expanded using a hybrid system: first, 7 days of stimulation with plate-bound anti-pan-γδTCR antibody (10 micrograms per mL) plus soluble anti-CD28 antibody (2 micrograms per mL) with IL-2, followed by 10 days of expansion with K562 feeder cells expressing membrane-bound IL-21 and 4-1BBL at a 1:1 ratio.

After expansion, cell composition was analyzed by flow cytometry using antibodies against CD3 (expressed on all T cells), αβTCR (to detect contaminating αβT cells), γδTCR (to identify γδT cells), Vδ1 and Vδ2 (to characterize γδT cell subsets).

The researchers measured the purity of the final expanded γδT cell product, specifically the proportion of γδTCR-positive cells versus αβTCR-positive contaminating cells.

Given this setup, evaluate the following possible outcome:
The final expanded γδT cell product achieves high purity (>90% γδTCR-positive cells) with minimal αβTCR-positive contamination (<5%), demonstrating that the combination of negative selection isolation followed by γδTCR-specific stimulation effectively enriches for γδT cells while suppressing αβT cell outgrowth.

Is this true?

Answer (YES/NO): NO